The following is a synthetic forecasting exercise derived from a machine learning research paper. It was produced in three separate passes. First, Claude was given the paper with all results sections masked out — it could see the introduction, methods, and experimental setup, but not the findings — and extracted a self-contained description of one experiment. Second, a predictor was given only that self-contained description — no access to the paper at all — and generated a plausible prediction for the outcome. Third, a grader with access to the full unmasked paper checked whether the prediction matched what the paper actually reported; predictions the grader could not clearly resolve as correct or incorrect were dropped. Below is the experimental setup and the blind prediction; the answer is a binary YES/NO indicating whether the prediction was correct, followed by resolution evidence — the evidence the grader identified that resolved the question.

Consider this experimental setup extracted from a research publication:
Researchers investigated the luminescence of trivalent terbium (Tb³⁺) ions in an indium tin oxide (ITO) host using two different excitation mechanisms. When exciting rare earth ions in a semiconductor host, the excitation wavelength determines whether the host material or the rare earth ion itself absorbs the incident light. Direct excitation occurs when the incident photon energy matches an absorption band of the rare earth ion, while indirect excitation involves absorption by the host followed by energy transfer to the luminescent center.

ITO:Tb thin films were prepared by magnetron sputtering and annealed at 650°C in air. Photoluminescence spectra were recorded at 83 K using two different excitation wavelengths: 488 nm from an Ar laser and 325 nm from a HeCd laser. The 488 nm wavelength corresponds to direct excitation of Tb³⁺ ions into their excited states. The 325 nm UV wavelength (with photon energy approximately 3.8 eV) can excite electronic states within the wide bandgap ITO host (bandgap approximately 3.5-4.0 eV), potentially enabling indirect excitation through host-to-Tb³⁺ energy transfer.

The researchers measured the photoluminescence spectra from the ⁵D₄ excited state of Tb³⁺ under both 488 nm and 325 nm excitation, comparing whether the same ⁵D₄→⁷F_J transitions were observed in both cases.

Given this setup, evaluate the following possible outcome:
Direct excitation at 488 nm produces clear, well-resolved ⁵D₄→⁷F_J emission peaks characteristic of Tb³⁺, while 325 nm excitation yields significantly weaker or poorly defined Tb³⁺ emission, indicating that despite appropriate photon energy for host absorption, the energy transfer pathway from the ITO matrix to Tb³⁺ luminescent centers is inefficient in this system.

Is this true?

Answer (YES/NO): NO